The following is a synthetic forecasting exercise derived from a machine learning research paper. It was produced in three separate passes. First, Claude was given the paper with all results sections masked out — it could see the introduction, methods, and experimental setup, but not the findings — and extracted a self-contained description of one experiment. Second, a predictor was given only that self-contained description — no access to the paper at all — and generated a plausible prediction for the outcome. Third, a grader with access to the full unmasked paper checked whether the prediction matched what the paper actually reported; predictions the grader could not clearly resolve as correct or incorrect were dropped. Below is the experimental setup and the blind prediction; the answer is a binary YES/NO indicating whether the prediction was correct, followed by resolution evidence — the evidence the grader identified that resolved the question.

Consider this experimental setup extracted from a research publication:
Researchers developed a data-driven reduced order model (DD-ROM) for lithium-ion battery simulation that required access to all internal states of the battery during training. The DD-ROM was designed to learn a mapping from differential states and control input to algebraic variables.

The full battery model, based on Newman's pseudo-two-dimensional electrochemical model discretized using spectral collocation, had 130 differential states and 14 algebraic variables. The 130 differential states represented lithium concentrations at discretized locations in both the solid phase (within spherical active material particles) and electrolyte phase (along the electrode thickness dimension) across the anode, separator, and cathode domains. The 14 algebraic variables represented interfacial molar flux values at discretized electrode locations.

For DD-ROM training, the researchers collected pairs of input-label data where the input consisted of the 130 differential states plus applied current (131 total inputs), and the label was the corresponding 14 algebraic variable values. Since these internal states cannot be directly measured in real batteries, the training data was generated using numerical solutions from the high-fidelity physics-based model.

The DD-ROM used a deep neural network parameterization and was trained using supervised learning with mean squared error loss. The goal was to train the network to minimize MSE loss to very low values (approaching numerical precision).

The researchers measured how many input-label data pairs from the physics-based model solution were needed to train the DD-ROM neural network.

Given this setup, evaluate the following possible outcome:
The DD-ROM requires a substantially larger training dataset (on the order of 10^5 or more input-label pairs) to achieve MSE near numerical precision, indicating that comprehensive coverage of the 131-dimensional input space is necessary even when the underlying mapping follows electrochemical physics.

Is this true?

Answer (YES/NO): NO